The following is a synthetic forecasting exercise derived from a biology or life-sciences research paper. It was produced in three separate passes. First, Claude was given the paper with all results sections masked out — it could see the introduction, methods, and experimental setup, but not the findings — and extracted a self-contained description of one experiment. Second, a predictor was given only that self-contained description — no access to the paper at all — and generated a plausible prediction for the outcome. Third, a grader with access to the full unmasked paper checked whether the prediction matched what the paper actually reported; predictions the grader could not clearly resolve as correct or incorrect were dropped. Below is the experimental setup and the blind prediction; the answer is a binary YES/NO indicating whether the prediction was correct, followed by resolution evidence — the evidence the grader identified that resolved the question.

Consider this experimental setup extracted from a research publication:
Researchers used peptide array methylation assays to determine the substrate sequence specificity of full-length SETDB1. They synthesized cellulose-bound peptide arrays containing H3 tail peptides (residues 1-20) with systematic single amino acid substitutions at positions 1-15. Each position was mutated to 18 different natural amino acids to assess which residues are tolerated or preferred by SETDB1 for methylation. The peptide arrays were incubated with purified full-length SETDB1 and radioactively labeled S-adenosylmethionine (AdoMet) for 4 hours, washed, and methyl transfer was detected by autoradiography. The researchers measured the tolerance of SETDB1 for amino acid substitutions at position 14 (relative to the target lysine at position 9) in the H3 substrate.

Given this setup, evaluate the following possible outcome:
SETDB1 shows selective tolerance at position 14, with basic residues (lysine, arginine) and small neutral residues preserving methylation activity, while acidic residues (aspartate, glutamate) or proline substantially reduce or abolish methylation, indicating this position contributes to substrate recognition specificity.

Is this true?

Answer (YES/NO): NO